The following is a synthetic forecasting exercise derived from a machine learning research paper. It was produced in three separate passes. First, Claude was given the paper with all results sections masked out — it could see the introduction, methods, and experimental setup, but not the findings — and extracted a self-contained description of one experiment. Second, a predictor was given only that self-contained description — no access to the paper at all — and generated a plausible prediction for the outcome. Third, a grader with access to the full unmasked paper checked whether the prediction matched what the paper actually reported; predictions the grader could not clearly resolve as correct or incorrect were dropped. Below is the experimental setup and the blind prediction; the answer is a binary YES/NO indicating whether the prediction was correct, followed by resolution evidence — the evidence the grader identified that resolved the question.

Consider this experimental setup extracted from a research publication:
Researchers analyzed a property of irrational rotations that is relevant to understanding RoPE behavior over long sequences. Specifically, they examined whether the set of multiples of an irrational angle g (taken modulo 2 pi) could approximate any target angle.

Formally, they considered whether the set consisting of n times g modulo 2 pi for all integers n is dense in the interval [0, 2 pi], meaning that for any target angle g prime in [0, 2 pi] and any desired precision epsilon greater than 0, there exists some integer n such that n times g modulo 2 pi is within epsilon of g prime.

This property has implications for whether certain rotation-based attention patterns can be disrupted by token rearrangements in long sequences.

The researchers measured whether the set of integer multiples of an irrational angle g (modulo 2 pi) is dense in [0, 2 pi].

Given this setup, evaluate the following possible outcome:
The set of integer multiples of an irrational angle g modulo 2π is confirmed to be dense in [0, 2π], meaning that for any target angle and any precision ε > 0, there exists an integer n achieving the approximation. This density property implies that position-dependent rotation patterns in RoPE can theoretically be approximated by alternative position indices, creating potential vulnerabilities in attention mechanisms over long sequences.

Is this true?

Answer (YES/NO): YES